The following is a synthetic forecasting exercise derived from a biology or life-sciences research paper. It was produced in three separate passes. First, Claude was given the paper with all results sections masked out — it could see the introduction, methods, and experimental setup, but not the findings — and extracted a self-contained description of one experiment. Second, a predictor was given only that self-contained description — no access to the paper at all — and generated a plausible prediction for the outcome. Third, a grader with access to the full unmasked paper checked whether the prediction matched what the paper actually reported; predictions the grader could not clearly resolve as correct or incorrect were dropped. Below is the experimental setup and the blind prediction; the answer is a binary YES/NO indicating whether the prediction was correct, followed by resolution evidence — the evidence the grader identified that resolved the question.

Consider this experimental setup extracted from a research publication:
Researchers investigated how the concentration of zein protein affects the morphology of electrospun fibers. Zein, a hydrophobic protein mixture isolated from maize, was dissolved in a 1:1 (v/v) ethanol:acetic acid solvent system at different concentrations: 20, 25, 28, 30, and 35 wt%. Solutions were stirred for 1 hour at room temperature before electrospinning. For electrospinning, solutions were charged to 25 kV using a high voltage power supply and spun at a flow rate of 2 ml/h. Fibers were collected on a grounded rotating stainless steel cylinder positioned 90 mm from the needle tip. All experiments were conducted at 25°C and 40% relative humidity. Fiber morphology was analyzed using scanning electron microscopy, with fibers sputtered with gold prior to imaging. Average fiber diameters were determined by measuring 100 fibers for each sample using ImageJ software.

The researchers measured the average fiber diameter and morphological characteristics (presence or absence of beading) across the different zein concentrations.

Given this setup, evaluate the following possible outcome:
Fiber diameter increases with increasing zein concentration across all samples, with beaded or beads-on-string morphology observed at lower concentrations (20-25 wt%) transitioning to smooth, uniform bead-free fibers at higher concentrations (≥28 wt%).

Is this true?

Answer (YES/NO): NO